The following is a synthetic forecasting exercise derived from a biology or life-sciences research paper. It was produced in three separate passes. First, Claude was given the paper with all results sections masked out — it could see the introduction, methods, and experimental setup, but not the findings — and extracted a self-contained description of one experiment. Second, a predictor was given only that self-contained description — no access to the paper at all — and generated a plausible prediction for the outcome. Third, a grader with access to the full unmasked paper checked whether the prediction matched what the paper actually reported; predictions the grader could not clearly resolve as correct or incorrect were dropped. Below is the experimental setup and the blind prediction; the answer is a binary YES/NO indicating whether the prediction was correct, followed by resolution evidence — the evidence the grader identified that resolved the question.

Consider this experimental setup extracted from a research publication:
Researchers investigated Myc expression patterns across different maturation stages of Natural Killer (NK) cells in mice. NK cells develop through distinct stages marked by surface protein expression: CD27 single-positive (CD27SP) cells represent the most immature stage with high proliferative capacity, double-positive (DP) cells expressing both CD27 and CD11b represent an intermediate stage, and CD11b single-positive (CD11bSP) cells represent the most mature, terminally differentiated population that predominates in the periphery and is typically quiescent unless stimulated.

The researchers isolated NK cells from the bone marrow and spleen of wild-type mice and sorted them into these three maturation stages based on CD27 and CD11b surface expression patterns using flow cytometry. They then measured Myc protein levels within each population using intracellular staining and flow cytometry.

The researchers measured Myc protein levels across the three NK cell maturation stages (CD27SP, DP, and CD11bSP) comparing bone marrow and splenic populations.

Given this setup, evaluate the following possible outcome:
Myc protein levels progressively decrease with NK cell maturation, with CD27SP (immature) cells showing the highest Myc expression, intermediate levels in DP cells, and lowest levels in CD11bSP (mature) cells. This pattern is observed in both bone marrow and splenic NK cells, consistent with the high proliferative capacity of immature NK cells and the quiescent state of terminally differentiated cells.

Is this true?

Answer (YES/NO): NO